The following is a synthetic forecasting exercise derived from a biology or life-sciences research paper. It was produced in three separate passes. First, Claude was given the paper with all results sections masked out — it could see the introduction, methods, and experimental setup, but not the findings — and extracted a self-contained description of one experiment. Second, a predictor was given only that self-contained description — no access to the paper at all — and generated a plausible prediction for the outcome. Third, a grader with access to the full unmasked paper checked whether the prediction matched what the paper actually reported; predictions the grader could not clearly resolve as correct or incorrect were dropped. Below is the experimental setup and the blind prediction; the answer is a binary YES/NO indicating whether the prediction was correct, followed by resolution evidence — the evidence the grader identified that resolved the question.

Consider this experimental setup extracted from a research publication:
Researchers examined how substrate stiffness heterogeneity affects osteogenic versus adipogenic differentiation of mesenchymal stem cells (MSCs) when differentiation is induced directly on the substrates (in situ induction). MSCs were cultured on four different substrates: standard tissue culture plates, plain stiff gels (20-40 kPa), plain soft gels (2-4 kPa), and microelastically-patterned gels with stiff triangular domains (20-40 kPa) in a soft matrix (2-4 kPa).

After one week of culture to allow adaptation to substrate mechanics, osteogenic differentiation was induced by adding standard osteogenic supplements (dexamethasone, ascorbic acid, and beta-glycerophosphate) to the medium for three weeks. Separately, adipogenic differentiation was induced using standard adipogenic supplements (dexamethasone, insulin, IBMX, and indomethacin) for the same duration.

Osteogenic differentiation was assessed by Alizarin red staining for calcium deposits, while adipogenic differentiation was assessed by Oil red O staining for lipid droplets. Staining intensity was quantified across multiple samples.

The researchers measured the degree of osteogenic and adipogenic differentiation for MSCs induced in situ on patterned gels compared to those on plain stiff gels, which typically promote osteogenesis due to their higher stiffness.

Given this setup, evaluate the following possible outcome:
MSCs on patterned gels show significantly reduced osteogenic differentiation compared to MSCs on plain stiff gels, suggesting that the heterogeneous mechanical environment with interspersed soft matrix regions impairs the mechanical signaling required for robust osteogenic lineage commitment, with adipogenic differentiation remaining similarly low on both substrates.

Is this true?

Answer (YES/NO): NO